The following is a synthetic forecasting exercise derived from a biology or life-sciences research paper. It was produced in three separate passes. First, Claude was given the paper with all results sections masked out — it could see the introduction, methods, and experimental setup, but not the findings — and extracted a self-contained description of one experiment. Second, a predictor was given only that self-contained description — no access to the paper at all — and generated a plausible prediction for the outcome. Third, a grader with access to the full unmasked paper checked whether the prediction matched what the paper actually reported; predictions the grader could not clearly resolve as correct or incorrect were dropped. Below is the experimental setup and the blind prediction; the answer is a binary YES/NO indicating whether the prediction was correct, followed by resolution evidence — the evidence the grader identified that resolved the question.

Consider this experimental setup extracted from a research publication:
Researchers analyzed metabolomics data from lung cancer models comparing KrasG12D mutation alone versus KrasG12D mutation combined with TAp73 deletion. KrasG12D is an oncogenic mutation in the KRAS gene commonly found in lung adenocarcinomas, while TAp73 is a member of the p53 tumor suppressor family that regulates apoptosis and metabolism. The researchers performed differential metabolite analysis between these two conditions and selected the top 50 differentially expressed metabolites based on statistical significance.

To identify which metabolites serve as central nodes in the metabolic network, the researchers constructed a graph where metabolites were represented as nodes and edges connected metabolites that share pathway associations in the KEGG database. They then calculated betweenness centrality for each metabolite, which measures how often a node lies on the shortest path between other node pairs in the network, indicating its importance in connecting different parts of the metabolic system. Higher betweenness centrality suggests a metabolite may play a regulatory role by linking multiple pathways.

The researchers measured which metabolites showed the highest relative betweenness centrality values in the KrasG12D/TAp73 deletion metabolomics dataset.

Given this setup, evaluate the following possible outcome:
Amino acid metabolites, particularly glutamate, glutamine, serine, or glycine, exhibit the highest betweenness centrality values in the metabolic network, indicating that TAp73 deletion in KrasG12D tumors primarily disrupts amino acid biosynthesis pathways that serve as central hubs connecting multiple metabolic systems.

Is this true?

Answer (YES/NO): NO